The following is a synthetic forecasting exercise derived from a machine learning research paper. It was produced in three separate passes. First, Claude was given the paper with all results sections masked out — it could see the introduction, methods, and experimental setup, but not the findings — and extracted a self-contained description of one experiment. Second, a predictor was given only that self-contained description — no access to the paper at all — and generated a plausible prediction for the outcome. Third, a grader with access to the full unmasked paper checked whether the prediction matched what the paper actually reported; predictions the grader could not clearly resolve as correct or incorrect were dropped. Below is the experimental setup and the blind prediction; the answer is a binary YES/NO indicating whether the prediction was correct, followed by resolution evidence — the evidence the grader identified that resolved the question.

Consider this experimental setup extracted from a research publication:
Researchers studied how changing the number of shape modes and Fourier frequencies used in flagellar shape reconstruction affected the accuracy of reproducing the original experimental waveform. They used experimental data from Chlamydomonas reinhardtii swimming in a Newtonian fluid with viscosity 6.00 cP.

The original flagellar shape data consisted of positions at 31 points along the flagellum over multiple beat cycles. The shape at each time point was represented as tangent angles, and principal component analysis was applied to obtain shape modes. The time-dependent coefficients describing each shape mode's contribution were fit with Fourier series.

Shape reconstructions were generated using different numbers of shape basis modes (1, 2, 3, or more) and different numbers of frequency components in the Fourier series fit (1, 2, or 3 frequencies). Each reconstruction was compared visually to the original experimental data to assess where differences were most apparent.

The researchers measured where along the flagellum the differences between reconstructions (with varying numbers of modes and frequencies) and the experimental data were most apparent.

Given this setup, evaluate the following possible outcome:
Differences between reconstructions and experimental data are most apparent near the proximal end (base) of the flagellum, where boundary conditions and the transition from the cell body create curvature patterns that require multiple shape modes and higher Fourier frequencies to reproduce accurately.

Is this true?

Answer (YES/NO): NO